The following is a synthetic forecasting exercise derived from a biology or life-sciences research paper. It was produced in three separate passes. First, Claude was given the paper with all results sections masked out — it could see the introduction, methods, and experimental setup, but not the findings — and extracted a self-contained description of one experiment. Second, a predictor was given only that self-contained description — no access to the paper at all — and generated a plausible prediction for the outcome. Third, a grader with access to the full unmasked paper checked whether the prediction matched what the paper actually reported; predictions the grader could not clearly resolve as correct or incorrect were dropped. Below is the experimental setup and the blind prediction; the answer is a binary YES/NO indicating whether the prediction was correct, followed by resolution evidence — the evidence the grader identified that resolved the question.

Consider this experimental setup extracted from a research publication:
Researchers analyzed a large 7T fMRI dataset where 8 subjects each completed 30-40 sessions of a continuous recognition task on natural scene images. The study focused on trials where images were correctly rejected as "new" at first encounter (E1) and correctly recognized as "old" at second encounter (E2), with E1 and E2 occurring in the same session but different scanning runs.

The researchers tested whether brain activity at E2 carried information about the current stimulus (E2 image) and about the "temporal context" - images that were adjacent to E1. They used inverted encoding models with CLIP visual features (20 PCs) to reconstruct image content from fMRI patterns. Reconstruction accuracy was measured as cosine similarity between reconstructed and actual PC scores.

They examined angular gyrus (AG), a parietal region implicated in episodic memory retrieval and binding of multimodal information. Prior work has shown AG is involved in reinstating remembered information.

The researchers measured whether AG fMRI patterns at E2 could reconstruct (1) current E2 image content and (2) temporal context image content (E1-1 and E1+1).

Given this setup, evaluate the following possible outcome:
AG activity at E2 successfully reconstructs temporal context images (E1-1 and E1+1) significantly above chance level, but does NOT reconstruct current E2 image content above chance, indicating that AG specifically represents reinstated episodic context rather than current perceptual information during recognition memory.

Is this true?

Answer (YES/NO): NO